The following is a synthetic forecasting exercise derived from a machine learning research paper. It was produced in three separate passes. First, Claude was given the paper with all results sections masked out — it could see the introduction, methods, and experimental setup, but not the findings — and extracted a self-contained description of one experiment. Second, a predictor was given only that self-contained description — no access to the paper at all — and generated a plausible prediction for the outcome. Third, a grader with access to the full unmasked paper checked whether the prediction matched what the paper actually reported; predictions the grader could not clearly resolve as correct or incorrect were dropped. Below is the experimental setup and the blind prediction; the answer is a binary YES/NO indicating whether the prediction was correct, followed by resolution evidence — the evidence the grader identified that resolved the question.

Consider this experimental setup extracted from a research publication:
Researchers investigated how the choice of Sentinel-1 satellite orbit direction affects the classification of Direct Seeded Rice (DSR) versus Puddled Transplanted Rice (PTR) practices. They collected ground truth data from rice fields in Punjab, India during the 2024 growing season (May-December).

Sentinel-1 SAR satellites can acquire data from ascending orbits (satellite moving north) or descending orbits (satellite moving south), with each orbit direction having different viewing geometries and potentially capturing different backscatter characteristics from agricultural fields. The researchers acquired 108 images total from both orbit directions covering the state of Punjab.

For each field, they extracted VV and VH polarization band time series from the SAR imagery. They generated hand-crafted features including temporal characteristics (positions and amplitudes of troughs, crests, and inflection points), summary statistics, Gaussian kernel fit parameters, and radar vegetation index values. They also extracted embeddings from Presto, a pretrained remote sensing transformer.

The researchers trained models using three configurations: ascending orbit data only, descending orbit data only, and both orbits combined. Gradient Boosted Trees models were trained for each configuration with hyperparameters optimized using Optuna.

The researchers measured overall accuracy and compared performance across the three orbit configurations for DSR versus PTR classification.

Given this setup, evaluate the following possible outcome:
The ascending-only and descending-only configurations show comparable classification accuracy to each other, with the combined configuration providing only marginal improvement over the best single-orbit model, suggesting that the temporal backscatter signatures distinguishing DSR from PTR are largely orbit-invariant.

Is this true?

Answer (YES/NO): NO